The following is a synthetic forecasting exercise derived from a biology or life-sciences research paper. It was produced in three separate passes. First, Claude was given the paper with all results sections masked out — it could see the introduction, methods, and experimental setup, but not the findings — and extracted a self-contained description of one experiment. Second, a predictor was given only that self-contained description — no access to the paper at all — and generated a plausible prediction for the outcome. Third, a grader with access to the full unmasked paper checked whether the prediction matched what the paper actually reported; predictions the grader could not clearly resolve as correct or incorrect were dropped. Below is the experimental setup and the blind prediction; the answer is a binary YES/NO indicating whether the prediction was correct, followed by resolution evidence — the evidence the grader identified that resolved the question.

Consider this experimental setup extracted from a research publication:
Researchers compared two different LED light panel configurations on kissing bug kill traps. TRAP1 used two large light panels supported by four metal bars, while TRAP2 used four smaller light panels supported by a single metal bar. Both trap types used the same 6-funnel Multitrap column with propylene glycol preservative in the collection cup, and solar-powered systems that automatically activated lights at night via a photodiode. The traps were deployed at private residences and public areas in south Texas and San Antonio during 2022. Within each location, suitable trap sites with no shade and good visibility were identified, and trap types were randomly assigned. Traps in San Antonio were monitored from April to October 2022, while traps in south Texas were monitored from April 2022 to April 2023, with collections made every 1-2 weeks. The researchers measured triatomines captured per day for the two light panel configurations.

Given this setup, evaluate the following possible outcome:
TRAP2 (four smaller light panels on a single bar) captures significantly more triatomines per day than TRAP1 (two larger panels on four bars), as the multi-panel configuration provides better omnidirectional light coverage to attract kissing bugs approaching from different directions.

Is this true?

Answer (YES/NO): NO